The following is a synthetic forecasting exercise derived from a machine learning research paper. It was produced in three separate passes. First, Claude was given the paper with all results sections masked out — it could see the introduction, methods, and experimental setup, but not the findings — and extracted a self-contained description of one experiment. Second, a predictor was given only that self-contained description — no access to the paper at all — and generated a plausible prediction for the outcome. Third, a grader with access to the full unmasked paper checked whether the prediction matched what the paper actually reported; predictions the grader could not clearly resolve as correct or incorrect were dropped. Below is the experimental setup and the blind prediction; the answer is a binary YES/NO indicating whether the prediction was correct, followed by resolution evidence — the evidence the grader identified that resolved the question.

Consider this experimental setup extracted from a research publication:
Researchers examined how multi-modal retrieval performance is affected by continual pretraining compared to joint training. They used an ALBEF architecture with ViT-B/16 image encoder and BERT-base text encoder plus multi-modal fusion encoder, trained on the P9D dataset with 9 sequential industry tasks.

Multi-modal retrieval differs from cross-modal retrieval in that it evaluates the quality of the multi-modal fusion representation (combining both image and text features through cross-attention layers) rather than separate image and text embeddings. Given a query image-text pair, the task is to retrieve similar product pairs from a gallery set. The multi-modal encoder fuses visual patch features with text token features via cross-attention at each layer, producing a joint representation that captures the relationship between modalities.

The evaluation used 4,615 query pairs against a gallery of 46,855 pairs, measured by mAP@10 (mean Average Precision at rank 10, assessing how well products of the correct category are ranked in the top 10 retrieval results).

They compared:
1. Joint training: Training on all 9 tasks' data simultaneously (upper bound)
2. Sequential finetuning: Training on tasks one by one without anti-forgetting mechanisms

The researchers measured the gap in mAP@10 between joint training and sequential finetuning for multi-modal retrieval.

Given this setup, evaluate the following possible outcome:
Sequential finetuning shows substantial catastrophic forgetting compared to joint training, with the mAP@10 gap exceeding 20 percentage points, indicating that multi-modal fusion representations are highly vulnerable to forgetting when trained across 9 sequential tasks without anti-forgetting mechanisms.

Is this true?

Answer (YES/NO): NO